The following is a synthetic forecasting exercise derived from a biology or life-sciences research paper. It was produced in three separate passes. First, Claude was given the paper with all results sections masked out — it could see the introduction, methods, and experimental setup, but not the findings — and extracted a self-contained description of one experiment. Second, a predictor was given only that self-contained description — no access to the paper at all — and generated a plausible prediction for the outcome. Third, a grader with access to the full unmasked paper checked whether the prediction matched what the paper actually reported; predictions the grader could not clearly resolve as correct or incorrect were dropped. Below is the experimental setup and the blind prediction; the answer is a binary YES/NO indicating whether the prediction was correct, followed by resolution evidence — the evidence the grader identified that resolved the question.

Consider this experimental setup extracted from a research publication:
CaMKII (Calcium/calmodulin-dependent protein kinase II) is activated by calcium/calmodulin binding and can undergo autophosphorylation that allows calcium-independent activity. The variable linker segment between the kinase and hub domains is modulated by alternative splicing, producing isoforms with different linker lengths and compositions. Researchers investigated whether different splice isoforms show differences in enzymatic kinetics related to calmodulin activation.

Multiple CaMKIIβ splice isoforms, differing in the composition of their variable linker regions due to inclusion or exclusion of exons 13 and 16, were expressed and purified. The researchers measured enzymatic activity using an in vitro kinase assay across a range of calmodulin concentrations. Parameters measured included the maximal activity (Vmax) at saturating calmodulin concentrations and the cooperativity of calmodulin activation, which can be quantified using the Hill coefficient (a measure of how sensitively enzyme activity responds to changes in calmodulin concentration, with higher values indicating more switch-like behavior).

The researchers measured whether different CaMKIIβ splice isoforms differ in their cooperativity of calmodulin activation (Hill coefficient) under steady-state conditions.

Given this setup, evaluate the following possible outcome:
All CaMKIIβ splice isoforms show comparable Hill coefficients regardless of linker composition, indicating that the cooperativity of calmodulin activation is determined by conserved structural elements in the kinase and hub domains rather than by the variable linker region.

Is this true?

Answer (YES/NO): YES